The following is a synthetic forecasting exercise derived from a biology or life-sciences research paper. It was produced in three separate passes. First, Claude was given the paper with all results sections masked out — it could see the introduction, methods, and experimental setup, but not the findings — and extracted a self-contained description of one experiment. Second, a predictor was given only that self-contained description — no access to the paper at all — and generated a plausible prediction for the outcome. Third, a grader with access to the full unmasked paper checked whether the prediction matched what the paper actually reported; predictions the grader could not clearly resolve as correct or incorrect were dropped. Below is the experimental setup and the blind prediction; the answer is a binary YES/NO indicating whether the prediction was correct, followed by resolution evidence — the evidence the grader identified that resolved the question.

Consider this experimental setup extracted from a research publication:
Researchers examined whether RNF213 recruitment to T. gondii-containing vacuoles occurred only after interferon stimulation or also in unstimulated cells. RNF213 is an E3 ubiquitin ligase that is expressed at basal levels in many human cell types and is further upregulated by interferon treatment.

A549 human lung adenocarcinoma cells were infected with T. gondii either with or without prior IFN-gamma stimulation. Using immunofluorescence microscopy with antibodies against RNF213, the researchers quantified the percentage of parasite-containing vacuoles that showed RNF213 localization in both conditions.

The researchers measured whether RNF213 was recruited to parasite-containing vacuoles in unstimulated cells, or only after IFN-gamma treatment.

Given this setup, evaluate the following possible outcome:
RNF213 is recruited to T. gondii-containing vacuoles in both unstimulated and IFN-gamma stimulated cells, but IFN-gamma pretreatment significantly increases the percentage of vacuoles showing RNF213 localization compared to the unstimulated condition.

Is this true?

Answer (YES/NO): YES